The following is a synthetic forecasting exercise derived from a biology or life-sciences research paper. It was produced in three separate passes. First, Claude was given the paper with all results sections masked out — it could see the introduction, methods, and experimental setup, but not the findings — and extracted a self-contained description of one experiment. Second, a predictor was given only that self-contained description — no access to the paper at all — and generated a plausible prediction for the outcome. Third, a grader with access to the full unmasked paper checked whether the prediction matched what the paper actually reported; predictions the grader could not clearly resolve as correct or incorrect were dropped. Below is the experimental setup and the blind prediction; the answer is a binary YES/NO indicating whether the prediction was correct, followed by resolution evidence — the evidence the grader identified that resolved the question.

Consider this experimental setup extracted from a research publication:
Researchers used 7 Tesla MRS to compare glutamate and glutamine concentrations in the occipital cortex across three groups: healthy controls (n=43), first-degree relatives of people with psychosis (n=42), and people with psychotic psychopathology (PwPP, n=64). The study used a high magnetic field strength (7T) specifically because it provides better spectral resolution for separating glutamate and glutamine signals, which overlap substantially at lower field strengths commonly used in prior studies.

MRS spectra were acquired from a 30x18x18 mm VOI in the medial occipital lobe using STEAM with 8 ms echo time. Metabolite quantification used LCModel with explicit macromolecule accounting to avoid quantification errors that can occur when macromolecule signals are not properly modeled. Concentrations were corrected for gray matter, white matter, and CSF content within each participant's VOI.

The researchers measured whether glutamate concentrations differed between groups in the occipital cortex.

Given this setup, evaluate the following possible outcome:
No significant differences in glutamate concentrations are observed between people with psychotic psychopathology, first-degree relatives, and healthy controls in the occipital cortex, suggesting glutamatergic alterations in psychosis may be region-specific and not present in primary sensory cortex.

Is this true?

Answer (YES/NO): YES